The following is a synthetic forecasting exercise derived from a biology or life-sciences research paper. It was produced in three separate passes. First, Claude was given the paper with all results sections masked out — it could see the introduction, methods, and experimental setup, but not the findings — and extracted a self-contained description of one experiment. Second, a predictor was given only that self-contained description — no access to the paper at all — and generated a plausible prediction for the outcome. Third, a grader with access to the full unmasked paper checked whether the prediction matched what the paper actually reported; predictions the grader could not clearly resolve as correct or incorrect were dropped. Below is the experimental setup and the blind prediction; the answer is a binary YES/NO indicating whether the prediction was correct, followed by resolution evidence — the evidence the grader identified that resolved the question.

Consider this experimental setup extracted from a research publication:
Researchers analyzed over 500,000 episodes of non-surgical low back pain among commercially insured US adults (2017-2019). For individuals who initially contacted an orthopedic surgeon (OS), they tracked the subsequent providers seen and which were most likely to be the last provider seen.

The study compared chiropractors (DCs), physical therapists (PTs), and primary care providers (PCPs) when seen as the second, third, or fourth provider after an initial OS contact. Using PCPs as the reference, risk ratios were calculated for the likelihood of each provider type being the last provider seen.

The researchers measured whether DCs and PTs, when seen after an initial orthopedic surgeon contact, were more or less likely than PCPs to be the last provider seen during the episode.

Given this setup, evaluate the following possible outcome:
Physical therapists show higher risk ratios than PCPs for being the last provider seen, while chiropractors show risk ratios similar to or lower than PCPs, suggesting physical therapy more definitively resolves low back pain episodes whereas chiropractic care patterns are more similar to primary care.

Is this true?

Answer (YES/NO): NO